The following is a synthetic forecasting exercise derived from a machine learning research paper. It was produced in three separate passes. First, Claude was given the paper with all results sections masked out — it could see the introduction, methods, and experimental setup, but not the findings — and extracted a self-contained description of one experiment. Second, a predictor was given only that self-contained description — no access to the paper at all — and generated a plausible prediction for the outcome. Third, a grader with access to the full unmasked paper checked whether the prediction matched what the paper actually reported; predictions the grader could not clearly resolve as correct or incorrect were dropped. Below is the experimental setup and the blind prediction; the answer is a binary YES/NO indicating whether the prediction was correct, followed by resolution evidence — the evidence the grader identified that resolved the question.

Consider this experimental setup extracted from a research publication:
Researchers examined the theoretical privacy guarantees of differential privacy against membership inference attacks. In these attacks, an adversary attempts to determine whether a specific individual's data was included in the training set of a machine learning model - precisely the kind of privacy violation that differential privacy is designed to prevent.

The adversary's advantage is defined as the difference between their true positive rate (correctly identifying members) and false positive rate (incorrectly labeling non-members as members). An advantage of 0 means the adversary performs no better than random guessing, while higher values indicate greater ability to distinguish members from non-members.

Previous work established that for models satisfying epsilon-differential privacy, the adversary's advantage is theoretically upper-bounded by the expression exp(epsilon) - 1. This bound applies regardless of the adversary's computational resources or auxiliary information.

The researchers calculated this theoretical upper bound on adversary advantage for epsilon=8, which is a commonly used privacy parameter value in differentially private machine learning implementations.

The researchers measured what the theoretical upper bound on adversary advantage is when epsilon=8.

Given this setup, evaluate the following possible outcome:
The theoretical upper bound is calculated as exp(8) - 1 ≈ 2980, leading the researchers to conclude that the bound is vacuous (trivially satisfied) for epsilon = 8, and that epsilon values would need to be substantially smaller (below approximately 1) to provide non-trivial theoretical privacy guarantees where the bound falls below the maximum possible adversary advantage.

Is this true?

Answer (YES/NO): NO